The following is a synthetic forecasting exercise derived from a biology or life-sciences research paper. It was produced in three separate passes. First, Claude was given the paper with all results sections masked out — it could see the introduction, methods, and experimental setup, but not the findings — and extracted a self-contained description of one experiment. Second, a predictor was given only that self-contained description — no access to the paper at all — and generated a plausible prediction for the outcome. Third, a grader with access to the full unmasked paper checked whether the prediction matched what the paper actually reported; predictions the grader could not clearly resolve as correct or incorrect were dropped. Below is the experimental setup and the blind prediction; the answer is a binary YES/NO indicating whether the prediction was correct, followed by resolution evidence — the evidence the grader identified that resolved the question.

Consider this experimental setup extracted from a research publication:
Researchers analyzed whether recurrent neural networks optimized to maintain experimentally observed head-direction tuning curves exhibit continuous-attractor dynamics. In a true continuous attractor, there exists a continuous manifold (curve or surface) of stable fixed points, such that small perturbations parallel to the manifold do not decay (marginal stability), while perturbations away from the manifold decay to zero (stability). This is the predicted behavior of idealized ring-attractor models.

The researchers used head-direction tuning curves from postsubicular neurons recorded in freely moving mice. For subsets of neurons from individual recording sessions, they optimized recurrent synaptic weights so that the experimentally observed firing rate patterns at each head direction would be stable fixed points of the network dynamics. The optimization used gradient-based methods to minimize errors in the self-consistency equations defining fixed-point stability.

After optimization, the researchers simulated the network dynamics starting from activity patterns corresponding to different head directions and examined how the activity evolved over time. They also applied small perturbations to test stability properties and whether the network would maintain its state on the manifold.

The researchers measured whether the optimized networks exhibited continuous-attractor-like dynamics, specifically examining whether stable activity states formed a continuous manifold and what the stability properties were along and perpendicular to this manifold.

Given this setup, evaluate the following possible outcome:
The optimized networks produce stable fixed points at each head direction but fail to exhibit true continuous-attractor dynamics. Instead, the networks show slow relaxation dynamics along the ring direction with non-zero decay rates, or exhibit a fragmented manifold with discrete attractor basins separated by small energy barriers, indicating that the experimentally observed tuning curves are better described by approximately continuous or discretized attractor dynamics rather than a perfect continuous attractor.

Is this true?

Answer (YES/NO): YES